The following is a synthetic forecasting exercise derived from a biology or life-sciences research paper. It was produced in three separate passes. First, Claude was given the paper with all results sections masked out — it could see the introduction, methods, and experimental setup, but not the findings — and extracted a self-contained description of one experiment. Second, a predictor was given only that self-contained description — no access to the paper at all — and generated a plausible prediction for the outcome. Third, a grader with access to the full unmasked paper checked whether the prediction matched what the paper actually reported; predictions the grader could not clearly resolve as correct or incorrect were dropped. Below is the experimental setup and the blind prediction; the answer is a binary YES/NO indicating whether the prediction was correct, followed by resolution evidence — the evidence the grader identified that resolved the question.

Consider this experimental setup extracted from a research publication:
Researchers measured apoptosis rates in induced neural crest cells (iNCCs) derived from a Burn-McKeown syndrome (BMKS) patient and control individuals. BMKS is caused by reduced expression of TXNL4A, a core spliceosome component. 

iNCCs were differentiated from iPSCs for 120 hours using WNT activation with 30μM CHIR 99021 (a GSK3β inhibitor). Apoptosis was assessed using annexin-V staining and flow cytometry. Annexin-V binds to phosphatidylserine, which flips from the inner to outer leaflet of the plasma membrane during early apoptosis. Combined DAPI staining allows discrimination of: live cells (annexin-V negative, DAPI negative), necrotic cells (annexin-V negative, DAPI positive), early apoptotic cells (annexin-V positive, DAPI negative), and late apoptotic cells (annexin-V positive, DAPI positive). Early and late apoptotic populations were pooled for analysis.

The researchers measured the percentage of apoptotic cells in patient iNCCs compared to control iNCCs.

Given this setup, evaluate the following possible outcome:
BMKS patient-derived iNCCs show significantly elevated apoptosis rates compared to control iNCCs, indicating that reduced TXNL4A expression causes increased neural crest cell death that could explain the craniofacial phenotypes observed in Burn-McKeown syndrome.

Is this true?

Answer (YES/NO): NO